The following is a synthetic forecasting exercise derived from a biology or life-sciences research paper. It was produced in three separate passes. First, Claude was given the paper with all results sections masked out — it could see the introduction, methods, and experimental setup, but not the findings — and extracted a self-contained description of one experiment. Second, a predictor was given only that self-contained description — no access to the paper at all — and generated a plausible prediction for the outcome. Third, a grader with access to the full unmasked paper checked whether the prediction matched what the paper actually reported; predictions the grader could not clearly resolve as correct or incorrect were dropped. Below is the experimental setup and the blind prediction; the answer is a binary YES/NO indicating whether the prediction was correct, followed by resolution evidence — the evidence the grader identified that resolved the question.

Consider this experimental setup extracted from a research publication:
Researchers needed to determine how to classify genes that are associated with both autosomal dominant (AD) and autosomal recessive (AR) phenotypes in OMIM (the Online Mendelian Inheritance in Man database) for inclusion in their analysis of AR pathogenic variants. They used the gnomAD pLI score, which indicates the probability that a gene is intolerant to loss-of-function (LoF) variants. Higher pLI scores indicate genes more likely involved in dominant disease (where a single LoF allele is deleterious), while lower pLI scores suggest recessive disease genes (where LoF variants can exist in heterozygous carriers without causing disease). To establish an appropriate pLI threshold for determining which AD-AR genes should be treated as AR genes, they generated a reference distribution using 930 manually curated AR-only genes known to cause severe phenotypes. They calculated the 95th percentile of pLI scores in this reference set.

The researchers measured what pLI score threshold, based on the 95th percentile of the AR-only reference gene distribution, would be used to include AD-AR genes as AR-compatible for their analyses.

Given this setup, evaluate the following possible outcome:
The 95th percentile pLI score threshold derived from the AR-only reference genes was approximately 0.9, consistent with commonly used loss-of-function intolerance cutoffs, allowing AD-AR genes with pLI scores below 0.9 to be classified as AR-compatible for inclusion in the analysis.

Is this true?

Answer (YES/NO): NO